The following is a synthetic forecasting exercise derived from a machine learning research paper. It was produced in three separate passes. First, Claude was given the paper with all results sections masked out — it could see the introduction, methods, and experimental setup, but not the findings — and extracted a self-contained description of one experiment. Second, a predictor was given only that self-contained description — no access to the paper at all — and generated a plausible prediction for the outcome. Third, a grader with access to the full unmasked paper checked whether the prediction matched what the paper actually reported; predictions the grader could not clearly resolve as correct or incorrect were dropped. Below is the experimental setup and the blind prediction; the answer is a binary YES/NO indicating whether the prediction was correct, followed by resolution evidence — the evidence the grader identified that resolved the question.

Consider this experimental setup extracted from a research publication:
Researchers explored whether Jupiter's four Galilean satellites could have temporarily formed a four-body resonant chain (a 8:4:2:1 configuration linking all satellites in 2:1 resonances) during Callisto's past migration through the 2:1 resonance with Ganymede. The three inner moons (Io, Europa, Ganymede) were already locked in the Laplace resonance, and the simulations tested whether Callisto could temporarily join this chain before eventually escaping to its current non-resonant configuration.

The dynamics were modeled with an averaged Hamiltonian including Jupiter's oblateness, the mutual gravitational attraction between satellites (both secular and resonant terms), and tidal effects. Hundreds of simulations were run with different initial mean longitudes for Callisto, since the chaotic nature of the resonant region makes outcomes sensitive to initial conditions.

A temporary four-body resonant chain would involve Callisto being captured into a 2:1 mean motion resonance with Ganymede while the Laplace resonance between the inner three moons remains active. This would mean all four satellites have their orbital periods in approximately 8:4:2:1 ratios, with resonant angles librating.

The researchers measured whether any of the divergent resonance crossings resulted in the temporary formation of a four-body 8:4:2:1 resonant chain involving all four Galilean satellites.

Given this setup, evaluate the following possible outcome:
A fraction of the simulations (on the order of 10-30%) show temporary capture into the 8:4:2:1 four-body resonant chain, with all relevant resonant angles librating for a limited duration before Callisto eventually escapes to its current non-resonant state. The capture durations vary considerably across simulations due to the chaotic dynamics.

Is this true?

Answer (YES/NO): NO